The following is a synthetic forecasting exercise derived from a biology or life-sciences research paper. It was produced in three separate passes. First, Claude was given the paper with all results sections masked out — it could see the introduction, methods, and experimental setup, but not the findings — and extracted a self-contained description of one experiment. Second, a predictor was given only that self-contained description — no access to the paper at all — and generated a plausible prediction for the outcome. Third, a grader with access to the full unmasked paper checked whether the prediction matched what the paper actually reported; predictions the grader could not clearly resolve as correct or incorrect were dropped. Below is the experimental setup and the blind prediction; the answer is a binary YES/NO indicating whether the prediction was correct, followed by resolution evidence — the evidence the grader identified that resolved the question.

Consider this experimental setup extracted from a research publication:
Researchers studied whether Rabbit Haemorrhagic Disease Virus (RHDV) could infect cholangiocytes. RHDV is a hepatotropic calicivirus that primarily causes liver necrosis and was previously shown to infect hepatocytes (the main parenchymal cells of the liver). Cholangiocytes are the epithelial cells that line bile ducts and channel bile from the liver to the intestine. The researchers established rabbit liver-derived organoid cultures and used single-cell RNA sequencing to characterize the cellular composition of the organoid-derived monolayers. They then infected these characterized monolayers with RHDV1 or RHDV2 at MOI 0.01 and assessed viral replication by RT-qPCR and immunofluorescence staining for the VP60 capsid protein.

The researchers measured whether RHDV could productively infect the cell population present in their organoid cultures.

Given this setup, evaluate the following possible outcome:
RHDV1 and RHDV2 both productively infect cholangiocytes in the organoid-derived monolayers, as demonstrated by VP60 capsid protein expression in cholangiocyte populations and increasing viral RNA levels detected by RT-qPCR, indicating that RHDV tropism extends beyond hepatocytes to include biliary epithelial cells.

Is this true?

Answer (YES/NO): YES